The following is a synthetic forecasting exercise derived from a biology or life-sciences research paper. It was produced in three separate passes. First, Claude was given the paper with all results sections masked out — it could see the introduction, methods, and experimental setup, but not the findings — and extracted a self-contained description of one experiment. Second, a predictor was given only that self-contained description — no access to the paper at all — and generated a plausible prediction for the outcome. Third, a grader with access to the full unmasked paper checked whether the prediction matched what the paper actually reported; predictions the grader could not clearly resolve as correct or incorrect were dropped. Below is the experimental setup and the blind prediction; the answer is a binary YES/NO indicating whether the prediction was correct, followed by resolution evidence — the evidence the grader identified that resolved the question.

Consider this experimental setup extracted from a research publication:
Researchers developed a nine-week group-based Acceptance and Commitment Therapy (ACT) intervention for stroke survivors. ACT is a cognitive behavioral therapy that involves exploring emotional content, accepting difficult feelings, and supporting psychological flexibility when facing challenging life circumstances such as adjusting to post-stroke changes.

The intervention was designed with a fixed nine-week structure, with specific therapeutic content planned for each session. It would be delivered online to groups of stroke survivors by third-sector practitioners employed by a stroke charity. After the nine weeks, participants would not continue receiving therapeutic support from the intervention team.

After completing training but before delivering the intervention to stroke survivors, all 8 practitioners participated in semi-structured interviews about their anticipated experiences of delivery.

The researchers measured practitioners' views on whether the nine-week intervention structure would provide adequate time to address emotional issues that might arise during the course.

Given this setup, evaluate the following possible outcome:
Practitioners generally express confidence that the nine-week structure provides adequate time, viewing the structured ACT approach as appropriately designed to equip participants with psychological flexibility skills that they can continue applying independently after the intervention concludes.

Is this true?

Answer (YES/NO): NO